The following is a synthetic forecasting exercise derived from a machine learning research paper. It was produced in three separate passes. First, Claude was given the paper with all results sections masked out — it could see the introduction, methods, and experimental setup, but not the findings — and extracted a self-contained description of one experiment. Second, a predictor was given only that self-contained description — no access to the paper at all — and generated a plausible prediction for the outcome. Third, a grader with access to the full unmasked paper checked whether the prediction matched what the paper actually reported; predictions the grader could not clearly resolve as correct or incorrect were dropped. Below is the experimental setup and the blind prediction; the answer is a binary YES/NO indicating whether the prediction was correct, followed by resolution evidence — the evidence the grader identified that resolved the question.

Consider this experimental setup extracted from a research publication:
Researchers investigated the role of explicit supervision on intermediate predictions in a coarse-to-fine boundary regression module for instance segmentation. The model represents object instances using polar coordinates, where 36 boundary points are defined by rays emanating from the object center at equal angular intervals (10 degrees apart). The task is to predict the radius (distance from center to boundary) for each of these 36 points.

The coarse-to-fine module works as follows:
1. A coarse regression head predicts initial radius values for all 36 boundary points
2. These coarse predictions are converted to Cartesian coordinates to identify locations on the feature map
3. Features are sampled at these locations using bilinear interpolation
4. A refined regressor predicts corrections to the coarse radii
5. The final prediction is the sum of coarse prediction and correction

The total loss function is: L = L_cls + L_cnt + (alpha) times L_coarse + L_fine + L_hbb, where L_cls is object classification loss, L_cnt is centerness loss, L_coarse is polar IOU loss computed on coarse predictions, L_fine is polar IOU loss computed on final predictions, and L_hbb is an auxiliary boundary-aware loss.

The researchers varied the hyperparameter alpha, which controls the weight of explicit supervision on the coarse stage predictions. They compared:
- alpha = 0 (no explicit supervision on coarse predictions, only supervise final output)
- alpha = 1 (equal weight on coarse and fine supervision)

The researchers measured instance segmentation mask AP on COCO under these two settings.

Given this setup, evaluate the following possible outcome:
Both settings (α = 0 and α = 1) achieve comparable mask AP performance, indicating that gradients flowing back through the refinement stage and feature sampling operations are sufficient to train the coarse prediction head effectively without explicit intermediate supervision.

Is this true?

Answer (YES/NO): NO